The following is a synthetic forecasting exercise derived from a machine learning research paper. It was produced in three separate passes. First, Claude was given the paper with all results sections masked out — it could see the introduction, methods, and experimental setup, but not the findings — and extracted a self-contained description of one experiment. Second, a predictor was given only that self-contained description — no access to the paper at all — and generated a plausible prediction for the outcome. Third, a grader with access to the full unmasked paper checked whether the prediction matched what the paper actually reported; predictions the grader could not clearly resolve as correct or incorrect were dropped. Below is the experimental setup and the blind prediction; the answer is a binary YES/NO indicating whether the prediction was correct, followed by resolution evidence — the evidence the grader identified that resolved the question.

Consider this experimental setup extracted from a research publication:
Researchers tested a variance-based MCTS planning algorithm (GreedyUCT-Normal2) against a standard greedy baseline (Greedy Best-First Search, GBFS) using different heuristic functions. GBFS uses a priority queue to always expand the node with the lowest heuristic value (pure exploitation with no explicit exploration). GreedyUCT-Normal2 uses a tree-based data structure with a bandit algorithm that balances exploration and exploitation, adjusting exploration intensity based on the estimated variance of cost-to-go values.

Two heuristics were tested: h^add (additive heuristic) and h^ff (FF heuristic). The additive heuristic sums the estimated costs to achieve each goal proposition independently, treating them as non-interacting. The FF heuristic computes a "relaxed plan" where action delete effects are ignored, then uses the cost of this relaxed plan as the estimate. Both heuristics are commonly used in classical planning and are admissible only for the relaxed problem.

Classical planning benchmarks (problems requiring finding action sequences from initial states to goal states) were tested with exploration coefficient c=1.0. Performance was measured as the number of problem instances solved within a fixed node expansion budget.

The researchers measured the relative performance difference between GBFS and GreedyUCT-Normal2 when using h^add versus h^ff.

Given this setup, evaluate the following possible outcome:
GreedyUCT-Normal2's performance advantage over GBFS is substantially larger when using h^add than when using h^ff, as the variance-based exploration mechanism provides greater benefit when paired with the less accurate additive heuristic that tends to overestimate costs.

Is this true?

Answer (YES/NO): NO